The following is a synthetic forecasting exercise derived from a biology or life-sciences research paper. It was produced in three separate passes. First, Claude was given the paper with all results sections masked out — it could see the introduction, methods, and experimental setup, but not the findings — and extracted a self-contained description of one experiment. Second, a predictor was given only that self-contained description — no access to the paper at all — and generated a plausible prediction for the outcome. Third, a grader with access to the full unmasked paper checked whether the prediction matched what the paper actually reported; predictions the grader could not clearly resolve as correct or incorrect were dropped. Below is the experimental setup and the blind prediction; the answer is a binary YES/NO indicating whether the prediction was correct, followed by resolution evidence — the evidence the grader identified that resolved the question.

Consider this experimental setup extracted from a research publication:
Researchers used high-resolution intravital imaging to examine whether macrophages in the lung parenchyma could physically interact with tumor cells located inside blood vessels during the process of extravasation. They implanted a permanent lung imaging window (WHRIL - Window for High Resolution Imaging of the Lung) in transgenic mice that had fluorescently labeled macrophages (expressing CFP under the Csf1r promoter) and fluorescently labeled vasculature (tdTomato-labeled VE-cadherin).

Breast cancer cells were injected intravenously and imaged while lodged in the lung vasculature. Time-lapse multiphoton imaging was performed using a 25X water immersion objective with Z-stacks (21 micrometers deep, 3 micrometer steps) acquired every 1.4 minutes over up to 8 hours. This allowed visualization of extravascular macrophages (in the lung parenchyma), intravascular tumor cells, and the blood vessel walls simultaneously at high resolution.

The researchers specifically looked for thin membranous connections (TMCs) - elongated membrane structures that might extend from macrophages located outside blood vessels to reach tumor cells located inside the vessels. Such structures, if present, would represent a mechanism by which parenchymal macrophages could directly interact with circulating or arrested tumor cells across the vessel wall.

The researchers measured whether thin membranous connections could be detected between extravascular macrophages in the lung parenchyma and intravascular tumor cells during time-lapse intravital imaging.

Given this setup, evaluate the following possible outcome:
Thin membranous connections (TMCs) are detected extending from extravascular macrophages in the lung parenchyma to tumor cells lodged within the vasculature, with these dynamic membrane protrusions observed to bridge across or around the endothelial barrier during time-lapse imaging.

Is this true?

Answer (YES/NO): YES